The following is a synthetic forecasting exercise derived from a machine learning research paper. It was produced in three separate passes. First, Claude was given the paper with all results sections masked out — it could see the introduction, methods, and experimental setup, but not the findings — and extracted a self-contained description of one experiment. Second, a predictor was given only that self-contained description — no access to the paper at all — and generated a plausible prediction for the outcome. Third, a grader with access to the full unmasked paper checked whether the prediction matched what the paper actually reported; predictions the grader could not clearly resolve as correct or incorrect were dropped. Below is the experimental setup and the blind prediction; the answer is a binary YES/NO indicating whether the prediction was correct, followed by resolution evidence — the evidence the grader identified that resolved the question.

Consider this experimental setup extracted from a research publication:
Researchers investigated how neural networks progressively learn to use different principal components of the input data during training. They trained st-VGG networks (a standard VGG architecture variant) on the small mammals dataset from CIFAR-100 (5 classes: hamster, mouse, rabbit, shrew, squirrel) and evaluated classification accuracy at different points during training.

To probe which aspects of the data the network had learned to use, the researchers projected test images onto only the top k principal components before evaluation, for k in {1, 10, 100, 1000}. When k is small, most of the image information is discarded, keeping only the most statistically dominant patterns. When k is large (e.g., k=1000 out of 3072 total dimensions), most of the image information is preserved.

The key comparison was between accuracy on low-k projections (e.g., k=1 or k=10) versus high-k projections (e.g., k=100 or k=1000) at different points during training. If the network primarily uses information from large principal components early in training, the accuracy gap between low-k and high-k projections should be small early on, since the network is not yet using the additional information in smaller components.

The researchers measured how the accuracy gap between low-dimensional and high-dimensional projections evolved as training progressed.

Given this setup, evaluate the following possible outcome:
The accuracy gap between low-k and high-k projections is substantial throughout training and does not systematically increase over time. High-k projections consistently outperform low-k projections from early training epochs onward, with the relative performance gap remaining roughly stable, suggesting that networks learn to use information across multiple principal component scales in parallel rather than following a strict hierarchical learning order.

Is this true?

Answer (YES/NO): NO